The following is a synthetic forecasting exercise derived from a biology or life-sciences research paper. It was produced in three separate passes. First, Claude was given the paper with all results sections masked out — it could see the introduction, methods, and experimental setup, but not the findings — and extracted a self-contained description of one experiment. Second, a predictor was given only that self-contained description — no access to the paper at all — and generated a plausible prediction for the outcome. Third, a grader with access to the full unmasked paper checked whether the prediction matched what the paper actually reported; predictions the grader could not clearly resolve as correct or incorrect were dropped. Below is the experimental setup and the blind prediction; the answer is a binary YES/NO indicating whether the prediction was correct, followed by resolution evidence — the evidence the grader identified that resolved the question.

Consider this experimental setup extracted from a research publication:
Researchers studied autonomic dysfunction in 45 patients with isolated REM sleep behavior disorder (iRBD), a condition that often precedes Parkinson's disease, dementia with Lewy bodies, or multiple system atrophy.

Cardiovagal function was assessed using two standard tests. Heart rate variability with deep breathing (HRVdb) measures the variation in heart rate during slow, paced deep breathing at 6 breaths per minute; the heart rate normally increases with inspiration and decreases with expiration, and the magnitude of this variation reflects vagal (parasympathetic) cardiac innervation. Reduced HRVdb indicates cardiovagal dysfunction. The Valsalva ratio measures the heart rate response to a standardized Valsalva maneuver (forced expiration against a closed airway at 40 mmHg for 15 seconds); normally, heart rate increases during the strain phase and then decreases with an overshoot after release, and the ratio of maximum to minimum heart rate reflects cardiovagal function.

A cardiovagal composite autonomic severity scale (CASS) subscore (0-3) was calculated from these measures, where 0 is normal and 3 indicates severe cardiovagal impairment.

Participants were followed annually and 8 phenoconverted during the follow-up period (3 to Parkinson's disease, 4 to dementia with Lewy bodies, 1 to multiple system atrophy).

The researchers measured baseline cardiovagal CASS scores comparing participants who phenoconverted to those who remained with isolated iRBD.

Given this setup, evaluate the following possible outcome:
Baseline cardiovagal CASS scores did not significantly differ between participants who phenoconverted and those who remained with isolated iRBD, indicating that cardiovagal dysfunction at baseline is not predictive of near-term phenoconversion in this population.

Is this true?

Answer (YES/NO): YES